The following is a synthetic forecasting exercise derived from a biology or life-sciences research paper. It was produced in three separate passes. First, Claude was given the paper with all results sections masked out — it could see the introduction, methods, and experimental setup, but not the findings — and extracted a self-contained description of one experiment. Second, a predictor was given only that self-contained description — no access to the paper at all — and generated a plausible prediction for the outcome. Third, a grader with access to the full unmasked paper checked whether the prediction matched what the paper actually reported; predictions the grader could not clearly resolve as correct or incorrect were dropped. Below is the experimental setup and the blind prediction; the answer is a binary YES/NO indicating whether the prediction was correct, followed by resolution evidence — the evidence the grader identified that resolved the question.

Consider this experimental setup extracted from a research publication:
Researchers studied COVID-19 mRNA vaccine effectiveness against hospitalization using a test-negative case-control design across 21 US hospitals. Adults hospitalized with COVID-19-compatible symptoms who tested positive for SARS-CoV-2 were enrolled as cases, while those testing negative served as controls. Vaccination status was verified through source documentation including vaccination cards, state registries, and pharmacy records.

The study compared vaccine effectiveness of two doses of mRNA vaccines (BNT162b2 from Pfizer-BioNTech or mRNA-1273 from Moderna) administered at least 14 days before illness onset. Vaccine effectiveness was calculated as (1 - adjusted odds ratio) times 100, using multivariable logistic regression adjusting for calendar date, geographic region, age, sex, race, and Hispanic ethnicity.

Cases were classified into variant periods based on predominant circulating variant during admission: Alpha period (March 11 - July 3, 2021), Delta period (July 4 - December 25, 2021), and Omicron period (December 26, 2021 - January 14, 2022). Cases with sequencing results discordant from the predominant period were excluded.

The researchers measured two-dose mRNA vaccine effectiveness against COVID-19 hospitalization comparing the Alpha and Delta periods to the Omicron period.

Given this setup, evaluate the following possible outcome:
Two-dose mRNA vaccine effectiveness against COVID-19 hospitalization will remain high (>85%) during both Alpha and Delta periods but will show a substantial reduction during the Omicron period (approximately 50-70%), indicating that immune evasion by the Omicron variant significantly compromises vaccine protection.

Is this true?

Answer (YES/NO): NO